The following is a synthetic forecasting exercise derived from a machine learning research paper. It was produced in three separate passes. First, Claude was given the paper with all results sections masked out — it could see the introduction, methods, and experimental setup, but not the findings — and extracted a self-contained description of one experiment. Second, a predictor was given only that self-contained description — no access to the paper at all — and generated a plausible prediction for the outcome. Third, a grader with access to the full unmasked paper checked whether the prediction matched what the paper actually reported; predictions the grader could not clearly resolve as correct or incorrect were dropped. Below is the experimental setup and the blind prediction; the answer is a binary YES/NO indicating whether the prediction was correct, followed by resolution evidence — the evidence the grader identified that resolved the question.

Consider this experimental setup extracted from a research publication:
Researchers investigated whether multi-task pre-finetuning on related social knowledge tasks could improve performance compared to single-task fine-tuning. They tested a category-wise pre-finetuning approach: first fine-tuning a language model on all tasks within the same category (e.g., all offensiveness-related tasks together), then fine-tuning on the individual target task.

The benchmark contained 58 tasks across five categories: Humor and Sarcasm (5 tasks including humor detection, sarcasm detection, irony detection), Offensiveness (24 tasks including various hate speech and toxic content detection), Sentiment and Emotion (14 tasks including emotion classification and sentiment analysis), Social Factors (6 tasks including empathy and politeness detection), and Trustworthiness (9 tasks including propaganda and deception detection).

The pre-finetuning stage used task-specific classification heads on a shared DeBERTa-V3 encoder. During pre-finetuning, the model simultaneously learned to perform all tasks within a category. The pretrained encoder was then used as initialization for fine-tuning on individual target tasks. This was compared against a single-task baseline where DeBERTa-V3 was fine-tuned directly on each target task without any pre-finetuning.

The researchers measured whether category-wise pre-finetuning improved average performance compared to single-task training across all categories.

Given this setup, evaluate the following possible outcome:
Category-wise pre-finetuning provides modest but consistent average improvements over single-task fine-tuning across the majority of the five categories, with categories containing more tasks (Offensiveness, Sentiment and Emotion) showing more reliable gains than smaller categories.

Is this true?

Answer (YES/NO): NO